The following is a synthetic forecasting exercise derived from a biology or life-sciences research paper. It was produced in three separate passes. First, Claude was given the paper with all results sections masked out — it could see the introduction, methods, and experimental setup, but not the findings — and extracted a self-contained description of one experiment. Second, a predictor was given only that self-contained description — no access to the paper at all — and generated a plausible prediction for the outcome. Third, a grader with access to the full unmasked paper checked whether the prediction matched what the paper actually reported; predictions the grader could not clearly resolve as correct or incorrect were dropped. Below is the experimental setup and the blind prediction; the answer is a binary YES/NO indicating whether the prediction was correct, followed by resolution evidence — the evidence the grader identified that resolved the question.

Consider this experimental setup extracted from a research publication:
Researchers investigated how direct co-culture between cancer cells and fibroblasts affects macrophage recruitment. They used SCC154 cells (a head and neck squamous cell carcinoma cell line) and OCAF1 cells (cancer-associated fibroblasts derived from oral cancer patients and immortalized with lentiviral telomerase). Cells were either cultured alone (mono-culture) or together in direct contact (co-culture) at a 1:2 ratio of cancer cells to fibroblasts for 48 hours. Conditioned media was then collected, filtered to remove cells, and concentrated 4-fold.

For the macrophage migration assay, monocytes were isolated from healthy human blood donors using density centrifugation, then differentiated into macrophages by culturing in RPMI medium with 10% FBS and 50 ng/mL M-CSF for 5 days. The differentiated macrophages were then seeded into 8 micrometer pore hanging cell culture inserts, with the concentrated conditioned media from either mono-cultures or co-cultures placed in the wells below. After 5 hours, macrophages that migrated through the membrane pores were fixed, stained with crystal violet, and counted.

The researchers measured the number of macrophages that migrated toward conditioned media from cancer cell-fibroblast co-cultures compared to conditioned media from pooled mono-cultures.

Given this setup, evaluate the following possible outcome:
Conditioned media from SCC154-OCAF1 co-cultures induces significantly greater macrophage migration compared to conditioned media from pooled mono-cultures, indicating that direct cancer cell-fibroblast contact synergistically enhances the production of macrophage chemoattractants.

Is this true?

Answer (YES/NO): YES